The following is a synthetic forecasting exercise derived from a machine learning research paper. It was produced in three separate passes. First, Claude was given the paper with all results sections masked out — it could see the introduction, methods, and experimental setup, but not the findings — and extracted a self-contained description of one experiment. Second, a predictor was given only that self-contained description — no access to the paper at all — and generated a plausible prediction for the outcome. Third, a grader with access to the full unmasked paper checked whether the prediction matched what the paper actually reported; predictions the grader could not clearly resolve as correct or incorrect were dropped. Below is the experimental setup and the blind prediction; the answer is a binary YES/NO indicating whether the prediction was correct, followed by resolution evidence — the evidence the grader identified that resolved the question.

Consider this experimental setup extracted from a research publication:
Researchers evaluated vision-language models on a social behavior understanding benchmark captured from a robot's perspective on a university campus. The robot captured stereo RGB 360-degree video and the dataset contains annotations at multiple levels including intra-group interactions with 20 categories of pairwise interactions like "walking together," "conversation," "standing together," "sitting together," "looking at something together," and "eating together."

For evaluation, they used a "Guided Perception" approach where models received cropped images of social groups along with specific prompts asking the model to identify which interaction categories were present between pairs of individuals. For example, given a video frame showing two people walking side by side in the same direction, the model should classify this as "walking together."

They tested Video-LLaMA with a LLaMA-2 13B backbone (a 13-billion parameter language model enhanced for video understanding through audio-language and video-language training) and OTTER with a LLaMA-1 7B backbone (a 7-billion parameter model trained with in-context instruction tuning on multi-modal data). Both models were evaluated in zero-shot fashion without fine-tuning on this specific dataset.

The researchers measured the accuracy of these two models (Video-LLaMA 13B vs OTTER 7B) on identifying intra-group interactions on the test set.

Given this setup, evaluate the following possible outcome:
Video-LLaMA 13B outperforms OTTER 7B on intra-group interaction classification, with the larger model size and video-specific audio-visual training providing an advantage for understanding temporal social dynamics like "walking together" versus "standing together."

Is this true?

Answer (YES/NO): YES